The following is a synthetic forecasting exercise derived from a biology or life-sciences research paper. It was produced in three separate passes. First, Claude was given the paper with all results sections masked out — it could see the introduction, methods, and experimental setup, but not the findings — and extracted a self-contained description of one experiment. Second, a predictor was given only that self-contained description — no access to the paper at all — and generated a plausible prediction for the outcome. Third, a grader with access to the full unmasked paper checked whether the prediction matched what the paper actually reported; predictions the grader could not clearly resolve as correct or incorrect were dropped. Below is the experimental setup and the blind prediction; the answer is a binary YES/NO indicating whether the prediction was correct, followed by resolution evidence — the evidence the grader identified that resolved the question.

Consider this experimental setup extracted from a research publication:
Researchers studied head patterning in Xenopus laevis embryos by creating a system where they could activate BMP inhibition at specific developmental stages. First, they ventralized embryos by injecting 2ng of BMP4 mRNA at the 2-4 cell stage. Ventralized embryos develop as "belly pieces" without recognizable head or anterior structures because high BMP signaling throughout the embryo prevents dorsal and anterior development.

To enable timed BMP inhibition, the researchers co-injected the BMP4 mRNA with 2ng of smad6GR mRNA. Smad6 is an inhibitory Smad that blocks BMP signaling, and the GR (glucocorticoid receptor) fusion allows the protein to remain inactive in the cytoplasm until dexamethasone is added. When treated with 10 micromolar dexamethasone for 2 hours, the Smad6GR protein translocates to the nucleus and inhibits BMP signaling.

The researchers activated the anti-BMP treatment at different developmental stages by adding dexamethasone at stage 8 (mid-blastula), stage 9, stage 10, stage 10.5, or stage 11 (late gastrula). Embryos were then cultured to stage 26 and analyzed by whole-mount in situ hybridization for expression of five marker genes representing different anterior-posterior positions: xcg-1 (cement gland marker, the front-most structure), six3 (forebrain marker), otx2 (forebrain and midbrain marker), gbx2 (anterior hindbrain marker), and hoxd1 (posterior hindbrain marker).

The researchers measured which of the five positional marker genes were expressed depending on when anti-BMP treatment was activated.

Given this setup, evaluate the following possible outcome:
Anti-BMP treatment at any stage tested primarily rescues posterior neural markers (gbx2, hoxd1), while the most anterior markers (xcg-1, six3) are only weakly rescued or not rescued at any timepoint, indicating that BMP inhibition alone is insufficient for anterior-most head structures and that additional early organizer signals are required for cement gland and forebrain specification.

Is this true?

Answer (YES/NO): NO